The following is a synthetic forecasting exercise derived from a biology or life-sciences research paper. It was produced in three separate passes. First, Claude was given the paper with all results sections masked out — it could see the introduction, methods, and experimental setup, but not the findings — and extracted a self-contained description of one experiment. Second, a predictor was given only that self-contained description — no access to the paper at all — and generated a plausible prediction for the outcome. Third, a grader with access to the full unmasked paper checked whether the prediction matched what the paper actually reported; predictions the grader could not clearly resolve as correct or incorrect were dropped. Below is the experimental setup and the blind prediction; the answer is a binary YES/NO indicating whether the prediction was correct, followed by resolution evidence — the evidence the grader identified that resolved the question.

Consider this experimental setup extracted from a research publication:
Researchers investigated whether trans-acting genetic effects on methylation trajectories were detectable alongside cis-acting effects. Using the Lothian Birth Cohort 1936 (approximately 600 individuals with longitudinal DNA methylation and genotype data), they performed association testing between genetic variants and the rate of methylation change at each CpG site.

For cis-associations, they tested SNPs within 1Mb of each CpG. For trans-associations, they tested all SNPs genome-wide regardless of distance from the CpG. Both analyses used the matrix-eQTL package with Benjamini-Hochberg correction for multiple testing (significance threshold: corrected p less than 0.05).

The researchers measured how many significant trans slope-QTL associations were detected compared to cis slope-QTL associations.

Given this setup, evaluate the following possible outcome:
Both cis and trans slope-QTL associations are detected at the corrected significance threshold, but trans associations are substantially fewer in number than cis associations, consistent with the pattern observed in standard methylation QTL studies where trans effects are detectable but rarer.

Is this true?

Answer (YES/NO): YES